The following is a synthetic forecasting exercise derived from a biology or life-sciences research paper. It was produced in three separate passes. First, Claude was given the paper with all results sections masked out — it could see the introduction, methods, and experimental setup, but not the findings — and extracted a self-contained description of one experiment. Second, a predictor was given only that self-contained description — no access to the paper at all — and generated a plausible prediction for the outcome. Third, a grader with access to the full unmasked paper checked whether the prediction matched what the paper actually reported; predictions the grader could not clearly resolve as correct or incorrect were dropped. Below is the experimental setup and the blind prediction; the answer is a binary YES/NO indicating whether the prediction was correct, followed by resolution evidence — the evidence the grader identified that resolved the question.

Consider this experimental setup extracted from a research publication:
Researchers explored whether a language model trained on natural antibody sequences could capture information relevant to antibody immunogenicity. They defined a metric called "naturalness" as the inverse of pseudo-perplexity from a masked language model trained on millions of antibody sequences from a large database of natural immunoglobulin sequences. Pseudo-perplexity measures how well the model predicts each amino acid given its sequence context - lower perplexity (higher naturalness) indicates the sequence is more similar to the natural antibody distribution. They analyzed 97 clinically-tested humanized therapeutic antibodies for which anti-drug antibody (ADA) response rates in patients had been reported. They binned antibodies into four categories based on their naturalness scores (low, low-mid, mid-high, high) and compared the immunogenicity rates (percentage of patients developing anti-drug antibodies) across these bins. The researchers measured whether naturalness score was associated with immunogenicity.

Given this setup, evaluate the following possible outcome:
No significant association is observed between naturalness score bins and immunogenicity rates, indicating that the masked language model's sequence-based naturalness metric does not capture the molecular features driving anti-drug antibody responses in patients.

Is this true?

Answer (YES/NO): NO